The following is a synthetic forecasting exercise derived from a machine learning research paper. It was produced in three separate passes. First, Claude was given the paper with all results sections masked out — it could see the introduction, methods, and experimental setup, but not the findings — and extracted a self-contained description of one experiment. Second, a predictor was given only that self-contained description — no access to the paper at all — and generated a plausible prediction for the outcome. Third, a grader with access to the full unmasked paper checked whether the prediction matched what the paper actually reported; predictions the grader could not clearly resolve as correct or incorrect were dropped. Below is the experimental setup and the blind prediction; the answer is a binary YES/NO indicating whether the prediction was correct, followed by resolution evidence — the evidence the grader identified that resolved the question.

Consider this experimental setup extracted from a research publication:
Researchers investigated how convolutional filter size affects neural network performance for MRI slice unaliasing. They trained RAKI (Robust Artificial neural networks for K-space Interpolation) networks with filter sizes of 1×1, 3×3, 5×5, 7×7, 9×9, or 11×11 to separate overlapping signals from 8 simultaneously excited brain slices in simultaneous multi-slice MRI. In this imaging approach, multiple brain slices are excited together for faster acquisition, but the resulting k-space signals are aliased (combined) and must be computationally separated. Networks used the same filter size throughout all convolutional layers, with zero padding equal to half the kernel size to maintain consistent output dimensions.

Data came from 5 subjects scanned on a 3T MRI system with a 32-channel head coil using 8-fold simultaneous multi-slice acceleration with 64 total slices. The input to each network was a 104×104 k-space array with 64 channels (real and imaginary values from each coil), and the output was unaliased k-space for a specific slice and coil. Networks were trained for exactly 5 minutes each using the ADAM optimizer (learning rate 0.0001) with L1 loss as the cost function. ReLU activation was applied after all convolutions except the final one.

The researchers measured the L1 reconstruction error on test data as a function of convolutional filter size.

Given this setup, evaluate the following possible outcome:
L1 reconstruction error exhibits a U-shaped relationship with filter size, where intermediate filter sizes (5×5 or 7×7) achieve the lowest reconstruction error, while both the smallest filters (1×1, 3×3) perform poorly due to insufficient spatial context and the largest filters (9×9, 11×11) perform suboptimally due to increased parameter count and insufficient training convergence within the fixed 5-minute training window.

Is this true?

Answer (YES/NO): NO